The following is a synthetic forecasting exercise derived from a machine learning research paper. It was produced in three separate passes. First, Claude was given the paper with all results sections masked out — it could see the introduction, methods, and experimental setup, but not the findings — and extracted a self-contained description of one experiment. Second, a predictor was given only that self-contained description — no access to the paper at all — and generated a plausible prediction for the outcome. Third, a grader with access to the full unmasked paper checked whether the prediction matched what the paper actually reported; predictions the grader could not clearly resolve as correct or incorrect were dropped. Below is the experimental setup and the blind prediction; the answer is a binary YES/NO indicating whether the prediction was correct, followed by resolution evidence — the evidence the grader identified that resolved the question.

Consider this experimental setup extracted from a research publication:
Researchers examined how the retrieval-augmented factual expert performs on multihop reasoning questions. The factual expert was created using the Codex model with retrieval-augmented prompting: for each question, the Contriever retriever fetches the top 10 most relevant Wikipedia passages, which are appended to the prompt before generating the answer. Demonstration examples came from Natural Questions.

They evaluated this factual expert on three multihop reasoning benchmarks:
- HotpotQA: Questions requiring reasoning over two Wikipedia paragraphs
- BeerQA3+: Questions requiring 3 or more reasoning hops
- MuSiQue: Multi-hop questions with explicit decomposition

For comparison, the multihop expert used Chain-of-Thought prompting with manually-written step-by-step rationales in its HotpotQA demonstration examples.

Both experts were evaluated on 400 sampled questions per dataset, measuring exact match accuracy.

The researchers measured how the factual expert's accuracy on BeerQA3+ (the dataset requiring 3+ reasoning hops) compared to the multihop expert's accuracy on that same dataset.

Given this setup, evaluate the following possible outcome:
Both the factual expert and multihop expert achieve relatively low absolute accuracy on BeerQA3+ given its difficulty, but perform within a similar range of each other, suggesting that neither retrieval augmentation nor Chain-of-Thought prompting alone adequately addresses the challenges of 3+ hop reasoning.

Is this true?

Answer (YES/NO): NO